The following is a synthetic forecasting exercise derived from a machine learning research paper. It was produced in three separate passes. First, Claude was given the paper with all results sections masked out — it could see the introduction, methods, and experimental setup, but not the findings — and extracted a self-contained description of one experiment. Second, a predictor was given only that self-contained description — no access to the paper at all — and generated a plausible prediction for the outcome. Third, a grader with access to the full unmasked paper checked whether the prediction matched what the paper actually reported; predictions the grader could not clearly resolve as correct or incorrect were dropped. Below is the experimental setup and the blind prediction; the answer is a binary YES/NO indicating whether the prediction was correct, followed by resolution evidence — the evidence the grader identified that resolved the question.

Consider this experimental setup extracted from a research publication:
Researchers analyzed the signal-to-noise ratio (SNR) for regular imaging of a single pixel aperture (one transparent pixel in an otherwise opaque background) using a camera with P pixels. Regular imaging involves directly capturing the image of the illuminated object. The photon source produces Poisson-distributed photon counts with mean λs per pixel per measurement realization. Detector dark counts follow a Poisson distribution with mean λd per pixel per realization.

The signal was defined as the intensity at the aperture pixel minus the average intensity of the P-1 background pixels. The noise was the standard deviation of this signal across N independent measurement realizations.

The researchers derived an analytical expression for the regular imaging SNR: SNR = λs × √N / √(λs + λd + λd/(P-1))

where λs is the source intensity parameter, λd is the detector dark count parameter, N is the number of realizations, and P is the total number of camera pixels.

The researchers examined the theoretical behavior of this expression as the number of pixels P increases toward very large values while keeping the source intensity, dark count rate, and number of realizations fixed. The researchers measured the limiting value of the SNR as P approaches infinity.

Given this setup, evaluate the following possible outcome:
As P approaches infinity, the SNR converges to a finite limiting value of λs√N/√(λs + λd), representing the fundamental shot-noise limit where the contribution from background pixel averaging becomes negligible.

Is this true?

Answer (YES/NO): YES